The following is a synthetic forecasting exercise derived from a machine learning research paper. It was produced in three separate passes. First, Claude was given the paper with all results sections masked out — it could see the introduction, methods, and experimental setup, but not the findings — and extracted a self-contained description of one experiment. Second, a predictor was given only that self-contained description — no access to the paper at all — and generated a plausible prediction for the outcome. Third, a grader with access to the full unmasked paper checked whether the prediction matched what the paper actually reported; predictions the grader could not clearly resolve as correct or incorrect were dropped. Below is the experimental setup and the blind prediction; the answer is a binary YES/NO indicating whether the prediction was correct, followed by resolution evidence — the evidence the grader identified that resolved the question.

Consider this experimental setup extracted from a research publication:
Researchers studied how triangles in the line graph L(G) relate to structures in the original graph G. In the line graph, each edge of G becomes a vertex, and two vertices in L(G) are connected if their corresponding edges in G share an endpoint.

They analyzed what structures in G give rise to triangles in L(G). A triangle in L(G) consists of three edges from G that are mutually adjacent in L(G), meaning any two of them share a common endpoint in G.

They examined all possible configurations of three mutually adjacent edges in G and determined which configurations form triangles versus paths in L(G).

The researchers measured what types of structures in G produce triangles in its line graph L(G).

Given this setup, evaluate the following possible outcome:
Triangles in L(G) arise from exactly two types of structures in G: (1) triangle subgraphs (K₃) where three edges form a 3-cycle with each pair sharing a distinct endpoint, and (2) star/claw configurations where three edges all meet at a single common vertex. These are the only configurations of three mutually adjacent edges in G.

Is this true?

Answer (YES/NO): YES